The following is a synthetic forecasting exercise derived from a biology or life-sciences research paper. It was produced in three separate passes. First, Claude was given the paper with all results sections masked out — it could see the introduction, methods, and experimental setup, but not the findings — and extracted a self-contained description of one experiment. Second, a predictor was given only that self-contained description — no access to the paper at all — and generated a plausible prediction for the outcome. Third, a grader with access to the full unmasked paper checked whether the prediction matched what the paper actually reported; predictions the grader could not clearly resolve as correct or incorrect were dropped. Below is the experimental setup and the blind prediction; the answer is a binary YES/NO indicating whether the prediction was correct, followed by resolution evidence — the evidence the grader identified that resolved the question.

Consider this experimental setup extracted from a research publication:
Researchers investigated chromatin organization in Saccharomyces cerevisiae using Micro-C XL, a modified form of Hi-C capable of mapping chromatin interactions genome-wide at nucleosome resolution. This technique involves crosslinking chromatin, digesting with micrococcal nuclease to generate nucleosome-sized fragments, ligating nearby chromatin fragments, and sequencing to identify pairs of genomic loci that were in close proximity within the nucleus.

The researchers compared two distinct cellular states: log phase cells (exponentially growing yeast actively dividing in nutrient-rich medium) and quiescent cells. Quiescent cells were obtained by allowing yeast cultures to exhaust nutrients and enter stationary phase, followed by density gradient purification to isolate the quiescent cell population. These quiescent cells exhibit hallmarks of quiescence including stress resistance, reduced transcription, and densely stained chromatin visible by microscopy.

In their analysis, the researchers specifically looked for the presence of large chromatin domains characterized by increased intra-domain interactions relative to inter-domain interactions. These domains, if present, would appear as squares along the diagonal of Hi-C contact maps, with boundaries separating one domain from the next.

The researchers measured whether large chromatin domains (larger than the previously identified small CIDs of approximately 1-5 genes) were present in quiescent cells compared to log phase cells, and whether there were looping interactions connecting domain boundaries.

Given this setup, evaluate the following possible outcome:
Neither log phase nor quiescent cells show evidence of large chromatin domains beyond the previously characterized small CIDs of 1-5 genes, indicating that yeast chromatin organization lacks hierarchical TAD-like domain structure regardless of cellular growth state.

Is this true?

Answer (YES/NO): NO